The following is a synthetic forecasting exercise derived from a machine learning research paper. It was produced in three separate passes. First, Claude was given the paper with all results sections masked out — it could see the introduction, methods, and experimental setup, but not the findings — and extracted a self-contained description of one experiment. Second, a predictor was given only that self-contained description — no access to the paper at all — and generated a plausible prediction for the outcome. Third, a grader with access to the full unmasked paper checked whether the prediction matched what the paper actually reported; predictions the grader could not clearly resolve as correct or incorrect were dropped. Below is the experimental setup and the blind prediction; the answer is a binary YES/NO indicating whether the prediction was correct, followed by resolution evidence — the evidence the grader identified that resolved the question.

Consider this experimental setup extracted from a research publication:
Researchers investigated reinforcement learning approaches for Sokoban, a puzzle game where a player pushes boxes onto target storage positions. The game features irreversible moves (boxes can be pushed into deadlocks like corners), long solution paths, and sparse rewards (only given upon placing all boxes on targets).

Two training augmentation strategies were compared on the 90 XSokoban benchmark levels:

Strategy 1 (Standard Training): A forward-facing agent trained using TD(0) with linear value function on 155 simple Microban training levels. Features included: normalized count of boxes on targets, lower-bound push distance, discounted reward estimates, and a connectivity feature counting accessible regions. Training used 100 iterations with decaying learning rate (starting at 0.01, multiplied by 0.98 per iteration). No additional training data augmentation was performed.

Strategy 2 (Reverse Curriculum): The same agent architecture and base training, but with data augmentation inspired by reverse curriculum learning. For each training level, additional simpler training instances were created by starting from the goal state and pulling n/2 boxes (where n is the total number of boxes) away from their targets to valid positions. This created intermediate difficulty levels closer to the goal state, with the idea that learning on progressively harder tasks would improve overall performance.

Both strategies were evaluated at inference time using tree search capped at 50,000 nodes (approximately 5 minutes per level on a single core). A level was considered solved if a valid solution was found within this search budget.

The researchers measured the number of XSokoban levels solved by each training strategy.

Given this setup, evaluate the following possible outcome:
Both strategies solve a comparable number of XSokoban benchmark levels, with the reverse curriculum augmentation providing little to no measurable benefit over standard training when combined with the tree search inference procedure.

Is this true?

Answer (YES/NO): YES